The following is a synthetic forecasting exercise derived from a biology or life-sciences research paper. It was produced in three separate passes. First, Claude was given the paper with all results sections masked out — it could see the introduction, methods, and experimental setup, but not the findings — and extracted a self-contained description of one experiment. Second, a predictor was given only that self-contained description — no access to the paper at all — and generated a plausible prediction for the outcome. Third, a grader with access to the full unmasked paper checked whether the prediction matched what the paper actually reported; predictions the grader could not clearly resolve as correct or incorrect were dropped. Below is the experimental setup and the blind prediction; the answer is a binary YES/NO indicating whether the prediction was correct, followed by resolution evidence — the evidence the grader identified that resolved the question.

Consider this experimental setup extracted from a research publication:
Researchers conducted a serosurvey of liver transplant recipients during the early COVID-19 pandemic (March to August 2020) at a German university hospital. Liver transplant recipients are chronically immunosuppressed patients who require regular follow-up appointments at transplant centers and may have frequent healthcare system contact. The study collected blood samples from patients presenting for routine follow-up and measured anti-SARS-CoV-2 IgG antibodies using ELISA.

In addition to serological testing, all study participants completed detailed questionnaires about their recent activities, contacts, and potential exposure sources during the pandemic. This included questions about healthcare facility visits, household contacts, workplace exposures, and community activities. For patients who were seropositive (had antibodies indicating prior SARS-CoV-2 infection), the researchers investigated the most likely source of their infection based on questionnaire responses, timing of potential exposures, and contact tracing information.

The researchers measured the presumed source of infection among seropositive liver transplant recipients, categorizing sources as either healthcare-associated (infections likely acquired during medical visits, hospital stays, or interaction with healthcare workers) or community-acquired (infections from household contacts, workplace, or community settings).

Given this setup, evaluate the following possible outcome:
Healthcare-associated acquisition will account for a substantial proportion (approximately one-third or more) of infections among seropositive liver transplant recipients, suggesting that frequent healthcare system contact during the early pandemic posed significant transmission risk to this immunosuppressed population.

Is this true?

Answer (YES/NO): YES